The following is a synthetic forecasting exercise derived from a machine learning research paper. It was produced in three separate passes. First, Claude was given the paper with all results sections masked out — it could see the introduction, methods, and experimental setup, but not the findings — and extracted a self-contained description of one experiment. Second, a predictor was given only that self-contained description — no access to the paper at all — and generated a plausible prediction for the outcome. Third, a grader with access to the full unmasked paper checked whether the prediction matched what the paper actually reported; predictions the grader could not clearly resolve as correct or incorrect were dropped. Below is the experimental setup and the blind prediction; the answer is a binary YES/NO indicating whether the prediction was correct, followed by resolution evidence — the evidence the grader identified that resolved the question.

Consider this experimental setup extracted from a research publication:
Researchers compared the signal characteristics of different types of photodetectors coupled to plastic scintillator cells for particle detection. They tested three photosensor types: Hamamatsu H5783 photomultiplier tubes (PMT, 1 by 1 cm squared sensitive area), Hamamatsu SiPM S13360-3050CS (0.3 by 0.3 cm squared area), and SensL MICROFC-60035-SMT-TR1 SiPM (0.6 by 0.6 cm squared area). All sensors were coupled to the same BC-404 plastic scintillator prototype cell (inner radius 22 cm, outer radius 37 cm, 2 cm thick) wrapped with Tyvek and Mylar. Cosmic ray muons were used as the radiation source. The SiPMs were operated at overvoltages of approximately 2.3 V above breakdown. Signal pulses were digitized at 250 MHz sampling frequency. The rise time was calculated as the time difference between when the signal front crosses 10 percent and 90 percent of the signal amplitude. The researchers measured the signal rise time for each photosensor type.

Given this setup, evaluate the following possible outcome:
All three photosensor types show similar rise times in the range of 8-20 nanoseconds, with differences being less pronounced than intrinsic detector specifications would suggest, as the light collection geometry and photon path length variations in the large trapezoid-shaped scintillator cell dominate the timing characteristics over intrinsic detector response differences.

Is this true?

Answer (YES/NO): NO